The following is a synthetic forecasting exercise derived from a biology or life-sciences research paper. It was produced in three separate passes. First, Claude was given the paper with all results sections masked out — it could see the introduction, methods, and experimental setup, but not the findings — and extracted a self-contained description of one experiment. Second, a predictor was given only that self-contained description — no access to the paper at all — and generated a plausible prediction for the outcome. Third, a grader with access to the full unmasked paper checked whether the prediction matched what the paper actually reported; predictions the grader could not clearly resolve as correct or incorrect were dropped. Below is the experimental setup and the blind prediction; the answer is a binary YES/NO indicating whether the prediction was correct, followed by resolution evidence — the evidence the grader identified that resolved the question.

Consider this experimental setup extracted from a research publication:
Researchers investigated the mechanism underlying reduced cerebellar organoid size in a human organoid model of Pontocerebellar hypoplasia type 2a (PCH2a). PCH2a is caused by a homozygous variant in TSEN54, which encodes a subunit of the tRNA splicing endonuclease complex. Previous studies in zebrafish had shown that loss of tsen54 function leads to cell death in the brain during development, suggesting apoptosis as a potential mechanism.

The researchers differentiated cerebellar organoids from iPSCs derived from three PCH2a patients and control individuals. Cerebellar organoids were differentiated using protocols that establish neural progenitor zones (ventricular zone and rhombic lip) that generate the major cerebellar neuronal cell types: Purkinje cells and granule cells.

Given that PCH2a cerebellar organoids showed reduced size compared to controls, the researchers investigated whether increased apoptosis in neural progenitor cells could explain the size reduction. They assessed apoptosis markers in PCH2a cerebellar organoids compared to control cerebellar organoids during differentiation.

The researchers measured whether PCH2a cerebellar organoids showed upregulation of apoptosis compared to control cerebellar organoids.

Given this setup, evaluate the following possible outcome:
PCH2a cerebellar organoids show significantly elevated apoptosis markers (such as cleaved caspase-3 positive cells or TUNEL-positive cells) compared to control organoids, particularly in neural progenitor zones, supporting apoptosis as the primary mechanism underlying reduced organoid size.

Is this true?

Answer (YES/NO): NO